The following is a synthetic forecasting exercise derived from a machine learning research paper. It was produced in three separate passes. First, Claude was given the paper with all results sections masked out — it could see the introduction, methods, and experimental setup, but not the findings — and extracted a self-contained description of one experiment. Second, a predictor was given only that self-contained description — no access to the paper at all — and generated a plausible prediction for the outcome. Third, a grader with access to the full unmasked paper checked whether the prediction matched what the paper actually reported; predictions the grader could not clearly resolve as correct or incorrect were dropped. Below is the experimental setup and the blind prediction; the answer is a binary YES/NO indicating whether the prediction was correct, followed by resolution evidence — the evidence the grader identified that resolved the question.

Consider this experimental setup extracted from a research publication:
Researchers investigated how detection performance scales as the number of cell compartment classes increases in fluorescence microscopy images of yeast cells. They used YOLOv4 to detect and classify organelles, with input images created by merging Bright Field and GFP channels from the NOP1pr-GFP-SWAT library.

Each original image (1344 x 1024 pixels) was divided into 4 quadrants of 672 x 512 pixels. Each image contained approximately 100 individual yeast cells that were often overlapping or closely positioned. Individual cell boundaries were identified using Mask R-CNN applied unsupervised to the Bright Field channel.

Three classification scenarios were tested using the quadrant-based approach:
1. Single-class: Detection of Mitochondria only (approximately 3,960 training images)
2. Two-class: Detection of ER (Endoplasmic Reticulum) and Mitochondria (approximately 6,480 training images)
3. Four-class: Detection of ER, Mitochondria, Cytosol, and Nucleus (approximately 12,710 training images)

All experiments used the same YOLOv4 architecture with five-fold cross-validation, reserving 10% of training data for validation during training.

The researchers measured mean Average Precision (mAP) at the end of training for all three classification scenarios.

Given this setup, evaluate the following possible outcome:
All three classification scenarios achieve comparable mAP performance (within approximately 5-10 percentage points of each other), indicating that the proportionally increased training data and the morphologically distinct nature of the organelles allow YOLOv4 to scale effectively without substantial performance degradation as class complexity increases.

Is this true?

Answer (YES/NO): YES